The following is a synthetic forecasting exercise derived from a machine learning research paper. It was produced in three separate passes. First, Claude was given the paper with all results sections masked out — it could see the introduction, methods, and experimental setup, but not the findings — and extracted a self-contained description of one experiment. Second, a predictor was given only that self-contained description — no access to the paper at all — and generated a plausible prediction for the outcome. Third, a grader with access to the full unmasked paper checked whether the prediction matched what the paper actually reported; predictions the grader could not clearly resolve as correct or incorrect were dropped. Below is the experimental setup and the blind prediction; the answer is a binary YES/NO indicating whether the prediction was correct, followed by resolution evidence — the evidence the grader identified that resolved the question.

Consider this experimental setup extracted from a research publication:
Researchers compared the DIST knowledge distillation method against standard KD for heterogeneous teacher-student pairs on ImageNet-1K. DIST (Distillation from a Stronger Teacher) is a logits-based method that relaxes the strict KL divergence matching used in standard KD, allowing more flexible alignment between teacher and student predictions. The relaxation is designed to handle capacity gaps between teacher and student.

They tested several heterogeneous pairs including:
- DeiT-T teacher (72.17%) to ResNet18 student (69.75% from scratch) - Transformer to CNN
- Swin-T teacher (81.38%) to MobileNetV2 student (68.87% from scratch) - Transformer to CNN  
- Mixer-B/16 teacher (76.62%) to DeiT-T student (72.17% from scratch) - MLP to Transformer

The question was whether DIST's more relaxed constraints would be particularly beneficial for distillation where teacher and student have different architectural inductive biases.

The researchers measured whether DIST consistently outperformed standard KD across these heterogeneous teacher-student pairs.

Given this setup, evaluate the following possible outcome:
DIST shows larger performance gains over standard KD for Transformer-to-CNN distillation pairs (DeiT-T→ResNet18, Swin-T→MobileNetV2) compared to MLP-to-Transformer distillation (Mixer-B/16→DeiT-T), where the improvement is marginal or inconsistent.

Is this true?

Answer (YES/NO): NO